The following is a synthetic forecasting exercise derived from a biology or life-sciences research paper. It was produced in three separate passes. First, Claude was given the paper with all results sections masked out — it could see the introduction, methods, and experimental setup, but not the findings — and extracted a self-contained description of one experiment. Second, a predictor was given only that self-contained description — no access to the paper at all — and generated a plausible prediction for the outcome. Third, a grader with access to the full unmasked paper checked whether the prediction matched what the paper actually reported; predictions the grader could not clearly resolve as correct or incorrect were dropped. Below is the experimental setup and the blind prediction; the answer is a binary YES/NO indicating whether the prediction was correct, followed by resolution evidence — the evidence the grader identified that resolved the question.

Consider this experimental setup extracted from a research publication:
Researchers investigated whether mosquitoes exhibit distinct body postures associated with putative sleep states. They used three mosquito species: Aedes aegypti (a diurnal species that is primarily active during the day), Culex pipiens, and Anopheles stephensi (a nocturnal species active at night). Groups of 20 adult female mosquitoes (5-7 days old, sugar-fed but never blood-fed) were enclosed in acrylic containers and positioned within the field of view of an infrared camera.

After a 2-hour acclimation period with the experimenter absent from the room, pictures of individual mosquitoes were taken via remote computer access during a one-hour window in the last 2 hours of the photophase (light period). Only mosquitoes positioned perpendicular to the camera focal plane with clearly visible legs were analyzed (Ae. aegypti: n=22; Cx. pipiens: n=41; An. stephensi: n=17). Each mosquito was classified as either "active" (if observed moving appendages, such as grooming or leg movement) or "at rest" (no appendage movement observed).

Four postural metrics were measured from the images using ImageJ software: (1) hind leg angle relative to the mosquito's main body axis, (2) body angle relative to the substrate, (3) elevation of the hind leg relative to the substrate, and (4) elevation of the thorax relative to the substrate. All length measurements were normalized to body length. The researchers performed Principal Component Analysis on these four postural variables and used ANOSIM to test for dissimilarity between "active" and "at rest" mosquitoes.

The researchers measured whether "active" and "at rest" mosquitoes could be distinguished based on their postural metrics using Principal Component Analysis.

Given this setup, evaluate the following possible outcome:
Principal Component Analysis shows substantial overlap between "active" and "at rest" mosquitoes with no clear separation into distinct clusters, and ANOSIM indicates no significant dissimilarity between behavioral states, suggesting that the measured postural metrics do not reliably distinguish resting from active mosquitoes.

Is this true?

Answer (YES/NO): NO